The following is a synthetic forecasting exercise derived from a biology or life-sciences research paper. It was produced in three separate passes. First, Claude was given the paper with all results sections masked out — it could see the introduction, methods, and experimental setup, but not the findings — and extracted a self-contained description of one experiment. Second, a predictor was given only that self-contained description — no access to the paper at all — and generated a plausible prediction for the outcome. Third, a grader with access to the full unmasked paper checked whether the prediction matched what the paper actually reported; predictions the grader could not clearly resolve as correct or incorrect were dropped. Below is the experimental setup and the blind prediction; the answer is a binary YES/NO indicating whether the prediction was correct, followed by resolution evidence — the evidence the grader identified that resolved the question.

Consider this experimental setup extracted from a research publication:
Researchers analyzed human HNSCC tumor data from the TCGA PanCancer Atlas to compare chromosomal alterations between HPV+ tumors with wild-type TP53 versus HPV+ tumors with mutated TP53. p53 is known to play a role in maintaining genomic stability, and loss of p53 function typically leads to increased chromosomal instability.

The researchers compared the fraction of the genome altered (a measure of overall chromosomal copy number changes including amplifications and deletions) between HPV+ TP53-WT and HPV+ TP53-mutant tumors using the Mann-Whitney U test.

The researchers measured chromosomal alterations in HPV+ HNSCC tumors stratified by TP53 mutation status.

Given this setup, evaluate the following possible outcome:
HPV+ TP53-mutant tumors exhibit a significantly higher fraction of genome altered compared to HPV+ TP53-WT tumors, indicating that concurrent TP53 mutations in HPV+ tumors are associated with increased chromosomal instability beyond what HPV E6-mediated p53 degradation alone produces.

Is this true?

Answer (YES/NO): YES